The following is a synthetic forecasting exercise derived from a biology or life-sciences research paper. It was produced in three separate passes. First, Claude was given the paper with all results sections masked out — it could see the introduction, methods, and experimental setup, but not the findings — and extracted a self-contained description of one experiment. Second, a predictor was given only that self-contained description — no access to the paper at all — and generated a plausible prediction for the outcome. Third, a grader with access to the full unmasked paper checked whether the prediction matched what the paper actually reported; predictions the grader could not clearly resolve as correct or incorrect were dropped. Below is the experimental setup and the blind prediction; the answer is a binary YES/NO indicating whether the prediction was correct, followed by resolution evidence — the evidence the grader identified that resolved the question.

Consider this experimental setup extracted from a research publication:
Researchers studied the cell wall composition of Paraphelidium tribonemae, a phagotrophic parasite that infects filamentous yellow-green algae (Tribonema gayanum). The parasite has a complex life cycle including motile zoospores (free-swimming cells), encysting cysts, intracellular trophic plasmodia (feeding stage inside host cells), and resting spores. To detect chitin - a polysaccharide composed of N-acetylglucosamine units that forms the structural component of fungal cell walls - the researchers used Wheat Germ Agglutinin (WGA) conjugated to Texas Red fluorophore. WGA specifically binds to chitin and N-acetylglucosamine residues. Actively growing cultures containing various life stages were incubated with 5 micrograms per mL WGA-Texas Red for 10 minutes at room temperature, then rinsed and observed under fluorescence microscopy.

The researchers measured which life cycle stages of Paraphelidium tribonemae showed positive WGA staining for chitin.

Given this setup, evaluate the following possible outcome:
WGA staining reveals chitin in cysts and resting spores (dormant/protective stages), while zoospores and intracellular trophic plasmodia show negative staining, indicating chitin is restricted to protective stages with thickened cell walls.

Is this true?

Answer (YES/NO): NO